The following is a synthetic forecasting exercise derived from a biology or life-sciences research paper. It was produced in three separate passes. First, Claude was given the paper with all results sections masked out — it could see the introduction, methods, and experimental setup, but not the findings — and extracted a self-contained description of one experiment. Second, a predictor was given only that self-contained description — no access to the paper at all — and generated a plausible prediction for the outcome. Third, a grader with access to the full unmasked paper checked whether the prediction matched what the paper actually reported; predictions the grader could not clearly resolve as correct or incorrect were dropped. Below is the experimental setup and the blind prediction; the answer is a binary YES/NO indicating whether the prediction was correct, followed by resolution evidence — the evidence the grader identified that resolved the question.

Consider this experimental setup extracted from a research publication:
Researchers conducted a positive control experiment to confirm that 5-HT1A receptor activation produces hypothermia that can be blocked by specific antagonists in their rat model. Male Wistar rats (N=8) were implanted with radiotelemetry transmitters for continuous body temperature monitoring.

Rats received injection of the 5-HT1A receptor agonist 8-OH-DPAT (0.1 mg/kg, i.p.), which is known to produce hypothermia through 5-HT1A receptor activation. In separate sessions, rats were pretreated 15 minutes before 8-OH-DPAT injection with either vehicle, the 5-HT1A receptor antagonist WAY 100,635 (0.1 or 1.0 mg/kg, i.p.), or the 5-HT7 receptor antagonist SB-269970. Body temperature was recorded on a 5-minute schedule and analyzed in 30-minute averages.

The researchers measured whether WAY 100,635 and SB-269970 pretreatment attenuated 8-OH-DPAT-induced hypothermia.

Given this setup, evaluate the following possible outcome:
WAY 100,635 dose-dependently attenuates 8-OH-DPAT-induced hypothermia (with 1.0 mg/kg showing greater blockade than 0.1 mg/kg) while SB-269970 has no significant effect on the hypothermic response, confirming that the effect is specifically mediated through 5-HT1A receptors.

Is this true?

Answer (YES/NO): NO